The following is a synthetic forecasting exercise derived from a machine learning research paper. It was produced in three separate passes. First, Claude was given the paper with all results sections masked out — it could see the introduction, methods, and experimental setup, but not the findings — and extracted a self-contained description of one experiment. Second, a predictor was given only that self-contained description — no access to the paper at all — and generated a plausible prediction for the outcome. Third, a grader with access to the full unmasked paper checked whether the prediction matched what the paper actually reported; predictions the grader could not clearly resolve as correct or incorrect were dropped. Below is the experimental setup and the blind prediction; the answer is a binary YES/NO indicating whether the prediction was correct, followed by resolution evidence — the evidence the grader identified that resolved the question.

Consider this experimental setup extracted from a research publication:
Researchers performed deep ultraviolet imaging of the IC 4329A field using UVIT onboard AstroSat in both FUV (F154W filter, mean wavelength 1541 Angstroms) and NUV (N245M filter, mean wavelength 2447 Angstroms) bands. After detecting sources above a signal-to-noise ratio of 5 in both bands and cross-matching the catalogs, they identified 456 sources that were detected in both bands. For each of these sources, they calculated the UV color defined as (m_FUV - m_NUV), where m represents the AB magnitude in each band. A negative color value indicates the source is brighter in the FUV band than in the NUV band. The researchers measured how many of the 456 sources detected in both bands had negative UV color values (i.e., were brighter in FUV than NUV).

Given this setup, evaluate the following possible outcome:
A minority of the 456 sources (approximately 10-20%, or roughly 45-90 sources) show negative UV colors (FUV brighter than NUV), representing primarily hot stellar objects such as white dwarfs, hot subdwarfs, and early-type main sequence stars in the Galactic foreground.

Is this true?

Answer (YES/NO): NO